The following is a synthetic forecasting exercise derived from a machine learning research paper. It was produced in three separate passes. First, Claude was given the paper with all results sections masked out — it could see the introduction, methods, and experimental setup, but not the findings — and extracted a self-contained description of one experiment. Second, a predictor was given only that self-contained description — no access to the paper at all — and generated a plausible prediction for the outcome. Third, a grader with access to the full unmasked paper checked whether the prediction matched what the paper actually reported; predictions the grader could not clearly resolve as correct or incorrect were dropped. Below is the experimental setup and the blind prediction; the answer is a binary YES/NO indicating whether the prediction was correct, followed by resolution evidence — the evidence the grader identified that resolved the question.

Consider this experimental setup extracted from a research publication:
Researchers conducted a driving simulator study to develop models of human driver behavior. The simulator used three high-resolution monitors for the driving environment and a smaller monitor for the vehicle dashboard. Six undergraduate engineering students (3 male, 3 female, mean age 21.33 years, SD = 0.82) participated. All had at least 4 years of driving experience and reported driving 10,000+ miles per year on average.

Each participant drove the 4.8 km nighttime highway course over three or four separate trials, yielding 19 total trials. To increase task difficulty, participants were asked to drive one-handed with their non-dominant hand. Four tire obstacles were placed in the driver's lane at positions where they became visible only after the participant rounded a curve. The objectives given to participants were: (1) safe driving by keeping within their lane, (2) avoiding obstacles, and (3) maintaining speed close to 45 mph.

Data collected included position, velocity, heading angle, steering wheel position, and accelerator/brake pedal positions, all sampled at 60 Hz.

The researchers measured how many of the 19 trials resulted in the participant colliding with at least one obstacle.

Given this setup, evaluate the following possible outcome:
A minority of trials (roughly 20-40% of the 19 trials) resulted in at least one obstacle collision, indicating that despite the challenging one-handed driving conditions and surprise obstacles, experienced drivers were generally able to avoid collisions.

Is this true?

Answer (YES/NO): NO